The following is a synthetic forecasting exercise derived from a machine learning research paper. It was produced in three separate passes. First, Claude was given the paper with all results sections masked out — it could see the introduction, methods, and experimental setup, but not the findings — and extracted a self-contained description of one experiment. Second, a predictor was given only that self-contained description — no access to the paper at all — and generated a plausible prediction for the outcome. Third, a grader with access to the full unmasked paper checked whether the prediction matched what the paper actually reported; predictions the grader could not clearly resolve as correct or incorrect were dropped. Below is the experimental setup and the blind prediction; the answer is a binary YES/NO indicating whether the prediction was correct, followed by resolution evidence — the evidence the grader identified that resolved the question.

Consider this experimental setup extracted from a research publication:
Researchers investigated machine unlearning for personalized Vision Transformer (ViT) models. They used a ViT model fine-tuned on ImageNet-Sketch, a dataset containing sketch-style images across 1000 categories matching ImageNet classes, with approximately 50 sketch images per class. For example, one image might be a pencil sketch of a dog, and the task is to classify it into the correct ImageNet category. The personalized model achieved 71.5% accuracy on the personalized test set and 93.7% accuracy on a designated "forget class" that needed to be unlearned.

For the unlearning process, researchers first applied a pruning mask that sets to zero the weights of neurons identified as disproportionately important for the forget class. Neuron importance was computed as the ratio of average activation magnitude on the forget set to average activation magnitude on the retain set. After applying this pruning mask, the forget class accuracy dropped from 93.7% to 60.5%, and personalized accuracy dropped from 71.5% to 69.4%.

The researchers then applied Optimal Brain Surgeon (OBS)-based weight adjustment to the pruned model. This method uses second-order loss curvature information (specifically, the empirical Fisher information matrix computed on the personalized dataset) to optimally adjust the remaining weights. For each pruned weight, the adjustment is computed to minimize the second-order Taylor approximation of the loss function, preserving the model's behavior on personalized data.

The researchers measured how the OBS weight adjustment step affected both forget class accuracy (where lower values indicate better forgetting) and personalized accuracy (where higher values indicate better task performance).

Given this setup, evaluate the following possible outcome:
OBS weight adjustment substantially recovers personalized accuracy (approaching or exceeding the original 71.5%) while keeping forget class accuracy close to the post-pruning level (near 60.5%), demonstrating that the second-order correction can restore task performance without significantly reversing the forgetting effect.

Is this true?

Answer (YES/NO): YES